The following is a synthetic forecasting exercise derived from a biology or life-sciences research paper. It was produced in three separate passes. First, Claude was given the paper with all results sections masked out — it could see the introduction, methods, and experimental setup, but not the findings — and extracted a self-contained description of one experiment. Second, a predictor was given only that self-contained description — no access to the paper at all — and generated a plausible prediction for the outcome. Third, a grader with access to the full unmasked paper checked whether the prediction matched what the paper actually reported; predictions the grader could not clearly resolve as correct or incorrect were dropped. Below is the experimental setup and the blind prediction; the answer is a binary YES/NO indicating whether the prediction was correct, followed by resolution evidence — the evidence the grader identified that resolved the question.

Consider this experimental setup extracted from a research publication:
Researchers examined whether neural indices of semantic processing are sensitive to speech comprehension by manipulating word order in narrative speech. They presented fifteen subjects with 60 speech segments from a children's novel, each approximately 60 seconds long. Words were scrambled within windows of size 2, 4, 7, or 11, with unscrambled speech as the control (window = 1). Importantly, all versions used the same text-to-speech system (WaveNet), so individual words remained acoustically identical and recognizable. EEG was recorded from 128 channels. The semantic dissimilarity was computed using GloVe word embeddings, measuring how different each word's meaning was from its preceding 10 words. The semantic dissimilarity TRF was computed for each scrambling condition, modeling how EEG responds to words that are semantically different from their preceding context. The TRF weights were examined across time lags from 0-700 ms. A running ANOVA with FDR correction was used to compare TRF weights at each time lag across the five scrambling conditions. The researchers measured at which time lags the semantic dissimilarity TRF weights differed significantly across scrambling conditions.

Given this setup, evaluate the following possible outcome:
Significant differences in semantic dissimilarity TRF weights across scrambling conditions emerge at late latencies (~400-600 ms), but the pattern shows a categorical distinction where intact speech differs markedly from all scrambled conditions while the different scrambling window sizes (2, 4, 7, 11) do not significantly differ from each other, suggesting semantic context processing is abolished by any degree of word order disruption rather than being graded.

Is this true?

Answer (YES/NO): NO